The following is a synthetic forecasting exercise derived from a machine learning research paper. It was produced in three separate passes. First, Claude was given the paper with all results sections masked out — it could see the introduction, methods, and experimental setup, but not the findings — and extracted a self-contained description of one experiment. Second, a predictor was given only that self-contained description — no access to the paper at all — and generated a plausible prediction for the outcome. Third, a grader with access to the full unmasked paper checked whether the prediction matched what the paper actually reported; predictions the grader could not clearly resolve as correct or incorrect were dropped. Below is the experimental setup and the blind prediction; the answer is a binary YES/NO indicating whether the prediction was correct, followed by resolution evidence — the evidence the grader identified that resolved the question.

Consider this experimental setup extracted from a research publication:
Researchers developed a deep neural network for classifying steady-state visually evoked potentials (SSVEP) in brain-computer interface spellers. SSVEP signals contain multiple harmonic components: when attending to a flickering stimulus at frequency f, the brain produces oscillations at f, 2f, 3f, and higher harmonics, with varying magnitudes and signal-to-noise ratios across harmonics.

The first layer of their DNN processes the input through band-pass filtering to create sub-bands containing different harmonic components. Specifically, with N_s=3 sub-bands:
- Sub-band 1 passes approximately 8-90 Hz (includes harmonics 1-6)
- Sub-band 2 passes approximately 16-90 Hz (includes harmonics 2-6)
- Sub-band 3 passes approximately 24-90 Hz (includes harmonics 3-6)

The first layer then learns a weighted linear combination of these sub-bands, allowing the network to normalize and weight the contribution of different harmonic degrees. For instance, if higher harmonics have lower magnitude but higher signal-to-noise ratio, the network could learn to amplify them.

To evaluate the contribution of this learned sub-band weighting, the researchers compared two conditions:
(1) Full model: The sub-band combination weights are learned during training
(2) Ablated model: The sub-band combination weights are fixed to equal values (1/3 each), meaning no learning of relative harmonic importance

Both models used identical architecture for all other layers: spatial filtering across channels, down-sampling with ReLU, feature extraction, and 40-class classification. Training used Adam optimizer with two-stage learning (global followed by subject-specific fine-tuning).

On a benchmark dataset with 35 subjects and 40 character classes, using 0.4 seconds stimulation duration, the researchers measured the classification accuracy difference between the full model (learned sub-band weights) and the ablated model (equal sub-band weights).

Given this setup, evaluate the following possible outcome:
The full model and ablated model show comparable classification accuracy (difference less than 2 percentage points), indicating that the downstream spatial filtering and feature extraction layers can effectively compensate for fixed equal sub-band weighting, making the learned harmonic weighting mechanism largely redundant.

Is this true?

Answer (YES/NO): NO